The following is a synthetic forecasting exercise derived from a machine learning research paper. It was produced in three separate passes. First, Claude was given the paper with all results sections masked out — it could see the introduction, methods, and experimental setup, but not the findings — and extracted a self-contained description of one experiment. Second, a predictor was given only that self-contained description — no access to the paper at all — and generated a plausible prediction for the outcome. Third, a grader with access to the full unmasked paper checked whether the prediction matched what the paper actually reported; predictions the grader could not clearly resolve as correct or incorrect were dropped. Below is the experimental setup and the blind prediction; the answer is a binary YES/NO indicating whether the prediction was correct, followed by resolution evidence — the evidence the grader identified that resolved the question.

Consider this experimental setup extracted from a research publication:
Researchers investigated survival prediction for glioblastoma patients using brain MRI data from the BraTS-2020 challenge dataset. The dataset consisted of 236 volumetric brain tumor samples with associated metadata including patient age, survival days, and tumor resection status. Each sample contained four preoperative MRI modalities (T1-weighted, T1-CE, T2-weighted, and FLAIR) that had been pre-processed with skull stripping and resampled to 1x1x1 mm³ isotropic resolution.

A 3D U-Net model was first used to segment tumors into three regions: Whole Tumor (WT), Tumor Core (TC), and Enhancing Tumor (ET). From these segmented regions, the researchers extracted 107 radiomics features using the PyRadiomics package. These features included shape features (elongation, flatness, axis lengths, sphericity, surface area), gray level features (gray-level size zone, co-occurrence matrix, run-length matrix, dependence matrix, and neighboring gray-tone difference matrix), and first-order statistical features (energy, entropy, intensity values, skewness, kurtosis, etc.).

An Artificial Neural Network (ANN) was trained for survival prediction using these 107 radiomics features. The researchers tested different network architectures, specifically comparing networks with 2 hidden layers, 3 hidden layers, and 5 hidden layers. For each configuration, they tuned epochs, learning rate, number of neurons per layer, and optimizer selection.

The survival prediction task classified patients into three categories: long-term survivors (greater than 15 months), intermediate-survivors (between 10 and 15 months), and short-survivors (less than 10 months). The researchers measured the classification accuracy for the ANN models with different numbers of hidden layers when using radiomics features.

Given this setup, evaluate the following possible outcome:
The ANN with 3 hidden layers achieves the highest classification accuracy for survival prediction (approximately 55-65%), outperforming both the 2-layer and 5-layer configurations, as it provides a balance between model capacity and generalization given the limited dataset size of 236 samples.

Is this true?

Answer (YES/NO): NO